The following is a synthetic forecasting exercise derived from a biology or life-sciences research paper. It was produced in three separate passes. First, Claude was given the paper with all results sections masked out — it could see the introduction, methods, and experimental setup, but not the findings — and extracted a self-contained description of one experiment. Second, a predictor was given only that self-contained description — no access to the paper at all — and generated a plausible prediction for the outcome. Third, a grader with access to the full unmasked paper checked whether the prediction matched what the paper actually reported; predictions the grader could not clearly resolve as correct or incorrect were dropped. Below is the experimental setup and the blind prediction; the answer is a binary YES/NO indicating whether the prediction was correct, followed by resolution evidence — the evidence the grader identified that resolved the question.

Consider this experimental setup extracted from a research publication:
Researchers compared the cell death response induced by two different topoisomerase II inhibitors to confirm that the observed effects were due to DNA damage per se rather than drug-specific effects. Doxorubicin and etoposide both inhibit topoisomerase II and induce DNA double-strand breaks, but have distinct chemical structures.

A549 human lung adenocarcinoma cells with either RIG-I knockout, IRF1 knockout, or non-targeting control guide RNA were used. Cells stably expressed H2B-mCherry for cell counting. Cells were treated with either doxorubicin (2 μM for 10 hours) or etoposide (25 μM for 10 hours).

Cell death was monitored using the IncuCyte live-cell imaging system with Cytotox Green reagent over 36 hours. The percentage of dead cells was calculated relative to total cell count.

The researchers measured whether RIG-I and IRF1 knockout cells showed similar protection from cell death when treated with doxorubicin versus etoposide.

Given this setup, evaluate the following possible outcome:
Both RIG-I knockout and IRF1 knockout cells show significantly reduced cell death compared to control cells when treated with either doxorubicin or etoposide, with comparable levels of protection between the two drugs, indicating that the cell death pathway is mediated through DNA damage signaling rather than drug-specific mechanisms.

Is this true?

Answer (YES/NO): YES